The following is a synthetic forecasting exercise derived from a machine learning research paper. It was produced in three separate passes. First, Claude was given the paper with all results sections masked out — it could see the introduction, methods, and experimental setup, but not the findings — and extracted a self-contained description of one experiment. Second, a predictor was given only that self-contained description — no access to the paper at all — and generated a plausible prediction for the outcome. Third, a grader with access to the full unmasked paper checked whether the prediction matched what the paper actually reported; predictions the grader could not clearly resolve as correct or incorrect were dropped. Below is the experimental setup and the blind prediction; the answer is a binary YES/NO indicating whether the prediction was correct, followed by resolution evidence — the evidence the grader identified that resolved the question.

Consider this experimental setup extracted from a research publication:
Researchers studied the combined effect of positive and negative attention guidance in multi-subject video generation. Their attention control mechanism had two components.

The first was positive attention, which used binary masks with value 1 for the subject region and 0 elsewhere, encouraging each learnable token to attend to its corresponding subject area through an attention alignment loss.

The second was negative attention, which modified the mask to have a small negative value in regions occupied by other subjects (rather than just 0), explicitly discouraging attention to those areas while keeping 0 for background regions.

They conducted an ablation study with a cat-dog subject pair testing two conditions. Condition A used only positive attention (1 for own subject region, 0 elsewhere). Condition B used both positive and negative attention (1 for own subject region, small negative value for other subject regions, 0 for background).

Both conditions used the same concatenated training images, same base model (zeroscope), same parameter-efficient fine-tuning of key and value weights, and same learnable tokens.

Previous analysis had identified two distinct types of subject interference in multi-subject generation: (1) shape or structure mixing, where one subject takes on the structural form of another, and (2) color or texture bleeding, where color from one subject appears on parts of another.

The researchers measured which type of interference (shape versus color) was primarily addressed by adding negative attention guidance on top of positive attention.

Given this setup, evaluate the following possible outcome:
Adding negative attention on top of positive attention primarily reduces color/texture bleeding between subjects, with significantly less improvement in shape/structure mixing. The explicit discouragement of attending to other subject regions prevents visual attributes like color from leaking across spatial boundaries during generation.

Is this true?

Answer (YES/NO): YES